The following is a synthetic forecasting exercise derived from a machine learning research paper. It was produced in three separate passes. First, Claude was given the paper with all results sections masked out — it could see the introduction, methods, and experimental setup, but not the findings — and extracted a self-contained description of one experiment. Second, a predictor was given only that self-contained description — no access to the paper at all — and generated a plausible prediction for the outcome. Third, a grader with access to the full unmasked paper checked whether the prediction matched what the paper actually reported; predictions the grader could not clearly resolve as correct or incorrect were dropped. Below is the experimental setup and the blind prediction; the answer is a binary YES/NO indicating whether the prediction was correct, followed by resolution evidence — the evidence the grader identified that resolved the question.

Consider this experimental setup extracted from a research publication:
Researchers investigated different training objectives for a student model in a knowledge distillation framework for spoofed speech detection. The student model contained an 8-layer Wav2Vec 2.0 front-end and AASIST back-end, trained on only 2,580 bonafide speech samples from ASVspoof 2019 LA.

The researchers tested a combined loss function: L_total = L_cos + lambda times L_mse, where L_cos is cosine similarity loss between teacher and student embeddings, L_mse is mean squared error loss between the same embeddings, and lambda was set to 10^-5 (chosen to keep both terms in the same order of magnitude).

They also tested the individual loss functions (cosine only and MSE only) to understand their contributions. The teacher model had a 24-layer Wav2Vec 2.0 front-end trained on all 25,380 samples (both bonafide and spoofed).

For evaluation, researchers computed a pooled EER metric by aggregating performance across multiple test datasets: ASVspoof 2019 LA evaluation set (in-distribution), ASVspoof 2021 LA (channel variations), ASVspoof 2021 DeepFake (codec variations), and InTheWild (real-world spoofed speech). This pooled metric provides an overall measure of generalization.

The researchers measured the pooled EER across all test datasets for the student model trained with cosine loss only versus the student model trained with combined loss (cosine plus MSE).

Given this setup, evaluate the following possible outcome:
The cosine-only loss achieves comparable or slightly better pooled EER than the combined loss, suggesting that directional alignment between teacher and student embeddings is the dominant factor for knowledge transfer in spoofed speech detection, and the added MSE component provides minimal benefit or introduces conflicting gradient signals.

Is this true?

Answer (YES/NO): NO